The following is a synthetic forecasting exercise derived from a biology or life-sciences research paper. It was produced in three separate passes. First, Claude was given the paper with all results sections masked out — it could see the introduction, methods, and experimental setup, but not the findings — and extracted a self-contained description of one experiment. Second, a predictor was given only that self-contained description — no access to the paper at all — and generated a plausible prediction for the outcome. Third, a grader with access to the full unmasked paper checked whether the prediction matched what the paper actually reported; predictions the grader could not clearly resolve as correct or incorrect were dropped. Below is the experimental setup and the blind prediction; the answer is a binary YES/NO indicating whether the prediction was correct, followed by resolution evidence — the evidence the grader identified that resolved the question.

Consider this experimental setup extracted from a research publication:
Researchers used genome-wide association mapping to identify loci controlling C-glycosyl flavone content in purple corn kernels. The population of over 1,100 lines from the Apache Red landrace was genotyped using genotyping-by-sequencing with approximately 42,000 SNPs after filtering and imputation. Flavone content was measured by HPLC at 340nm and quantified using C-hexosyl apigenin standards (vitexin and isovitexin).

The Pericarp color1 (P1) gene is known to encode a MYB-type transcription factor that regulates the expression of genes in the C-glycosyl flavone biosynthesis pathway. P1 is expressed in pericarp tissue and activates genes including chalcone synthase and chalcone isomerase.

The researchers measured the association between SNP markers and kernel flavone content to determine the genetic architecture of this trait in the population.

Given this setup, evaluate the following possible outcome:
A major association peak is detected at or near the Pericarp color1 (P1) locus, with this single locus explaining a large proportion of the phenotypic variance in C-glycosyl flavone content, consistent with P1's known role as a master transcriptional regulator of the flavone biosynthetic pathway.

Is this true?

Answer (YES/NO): YES